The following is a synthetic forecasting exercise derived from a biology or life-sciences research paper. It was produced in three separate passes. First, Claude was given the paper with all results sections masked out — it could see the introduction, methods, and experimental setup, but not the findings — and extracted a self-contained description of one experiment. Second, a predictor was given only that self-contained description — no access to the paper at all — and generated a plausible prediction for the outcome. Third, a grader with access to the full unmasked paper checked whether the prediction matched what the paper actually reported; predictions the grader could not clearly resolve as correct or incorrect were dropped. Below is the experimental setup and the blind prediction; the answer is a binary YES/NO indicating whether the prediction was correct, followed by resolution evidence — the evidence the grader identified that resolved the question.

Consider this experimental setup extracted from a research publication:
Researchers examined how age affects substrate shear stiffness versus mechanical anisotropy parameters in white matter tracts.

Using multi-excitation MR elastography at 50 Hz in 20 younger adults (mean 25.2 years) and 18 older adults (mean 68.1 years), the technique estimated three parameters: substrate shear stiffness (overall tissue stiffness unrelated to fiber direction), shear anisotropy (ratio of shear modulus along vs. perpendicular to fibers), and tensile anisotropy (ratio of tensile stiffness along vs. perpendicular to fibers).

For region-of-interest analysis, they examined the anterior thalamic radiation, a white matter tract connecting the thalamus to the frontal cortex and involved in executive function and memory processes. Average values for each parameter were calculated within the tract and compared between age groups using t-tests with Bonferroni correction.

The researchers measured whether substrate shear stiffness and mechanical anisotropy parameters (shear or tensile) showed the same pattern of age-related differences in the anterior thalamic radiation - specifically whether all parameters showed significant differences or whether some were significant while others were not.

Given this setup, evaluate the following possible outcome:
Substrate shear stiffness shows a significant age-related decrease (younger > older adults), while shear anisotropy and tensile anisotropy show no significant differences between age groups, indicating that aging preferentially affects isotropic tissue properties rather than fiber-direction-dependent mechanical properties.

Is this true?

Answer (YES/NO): NO